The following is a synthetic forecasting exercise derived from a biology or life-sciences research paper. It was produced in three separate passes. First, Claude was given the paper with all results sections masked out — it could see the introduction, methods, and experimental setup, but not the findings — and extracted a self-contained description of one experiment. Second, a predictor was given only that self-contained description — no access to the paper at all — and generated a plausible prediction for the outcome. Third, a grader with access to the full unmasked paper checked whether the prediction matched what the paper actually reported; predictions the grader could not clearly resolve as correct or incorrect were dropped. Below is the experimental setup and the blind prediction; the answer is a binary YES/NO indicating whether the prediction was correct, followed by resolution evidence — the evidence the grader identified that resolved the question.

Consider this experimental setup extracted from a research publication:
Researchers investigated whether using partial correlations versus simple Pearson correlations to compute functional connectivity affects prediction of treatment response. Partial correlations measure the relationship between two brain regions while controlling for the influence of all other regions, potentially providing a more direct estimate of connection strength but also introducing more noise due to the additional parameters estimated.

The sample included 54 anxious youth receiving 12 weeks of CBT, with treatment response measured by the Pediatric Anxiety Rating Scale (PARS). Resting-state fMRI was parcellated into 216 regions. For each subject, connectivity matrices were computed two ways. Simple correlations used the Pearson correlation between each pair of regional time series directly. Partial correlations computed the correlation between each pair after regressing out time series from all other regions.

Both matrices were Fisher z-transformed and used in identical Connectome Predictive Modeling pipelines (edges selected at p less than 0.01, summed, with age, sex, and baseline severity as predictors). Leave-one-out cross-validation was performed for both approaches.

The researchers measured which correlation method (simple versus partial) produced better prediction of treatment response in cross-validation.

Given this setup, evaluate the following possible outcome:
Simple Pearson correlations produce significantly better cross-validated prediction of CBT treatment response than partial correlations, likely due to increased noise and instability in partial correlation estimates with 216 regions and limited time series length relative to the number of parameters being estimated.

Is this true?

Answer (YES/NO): YES